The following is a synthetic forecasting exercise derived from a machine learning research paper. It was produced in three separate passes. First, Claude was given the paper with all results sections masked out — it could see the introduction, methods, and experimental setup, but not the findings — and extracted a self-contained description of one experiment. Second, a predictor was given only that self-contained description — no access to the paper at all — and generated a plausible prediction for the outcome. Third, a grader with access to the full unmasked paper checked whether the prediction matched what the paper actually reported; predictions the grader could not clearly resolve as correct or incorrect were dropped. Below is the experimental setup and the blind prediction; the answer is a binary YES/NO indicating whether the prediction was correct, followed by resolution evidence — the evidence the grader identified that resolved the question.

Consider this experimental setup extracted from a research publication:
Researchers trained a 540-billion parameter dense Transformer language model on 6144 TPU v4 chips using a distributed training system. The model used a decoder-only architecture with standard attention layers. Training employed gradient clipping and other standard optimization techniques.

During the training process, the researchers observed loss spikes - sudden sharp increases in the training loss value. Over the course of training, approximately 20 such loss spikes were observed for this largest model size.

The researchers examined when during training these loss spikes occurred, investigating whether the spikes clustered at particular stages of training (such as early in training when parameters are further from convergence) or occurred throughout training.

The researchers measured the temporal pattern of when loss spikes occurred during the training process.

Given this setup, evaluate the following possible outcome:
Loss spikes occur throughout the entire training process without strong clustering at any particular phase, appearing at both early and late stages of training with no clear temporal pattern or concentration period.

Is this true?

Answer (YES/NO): YES